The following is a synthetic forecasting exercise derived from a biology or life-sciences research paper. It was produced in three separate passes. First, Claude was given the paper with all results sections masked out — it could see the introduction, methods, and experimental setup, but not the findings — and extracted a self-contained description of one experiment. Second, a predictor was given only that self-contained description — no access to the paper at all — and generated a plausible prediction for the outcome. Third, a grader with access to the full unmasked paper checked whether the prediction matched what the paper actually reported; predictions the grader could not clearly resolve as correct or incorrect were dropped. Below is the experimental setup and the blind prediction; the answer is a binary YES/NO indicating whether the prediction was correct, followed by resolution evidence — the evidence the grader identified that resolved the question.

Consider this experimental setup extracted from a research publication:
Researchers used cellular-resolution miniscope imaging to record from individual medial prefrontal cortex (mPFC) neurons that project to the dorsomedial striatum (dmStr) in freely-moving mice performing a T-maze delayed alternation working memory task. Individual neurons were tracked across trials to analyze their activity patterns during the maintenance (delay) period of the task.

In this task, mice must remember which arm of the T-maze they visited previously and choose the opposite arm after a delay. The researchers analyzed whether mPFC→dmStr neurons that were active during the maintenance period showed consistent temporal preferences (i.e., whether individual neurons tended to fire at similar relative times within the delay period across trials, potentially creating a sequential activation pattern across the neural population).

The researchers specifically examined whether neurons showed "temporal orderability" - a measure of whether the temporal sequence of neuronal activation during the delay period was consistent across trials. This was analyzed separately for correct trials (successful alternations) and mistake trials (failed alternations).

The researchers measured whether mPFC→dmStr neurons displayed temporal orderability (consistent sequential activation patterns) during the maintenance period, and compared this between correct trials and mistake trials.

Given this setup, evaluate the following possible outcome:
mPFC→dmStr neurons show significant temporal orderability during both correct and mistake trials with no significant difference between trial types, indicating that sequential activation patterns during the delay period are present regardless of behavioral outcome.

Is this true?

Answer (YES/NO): NO